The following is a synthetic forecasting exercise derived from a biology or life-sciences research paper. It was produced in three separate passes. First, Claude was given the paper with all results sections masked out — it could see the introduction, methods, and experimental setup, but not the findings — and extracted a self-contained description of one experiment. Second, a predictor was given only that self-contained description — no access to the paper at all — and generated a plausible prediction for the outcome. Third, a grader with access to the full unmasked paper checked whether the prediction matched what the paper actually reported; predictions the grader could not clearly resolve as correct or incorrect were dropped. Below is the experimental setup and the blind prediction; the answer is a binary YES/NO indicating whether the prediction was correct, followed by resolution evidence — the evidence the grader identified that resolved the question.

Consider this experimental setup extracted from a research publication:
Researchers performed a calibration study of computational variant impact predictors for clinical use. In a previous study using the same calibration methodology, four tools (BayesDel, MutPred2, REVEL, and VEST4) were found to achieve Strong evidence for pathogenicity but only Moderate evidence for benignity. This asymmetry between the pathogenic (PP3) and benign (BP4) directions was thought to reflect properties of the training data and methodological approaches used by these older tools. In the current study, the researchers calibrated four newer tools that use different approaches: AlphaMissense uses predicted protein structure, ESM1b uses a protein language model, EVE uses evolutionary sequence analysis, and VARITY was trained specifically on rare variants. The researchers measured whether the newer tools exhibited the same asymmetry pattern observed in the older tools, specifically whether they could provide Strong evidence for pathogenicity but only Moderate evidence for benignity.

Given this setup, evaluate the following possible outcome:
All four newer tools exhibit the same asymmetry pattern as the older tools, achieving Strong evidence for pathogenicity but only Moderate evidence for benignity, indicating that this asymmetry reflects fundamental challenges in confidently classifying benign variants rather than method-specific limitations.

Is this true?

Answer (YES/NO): NO